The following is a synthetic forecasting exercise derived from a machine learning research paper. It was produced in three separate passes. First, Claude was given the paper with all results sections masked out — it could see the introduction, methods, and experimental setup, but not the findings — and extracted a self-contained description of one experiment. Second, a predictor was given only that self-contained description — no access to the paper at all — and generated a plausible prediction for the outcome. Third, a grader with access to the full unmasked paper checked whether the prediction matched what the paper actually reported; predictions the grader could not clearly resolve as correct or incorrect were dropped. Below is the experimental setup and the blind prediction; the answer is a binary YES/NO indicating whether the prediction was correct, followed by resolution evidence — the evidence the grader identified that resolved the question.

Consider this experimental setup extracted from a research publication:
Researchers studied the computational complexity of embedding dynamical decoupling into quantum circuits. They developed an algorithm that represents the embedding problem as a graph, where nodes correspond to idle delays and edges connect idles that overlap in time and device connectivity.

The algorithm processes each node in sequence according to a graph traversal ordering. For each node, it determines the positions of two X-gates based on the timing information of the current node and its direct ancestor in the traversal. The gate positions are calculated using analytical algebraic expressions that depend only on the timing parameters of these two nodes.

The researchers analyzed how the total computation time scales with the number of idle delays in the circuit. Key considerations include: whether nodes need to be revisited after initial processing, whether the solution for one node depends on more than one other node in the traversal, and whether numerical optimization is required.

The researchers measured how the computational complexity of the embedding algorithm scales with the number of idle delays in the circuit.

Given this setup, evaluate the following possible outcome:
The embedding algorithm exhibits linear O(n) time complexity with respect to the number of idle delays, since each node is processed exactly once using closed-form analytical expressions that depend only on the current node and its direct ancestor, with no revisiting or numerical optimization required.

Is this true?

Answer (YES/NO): YES